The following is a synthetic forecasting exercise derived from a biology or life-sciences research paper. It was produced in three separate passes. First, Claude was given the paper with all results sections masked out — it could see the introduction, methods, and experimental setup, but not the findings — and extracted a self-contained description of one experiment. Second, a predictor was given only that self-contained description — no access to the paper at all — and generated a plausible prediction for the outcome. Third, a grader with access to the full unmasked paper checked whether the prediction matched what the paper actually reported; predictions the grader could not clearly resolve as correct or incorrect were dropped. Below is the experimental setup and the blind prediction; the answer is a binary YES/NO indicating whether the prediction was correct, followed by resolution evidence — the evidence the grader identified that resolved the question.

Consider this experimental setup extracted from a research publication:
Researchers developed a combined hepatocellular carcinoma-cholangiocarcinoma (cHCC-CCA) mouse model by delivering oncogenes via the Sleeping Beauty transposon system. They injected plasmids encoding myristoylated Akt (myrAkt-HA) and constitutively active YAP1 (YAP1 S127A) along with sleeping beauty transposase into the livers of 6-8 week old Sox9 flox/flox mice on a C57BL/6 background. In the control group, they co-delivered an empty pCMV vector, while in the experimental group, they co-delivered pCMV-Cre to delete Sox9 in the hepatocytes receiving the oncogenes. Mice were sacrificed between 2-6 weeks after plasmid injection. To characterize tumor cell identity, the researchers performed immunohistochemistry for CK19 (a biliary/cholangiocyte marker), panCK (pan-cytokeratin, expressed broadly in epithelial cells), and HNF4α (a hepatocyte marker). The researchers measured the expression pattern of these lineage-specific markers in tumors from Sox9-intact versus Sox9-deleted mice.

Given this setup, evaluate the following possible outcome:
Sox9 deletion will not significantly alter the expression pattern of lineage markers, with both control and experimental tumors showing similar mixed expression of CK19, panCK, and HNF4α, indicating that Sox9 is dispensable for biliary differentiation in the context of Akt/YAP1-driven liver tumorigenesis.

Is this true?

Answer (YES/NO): NO